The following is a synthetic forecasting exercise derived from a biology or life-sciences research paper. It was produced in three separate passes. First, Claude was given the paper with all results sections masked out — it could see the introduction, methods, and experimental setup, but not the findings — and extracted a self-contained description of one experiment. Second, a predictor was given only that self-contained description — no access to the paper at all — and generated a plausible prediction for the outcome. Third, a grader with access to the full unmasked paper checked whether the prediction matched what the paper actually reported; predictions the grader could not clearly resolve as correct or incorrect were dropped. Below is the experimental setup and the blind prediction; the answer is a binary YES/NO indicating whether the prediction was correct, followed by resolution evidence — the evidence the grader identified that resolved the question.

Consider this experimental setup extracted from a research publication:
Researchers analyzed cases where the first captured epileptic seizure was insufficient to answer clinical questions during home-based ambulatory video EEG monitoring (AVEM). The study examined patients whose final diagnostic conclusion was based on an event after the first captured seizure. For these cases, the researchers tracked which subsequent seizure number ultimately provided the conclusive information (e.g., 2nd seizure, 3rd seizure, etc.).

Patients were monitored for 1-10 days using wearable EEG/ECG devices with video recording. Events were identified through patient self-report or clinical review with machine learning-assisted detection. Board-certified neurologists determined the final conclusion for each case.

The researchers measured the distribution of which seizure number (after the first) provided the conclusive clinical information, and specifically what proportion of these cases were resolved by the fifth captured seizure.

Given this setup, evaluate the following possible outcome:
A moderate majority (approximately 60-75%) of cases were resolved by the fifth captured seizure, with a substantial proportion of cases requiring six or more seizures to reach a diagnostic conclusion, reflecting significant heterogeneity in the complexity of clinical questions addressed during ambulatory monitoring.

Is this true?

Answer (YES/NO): YES